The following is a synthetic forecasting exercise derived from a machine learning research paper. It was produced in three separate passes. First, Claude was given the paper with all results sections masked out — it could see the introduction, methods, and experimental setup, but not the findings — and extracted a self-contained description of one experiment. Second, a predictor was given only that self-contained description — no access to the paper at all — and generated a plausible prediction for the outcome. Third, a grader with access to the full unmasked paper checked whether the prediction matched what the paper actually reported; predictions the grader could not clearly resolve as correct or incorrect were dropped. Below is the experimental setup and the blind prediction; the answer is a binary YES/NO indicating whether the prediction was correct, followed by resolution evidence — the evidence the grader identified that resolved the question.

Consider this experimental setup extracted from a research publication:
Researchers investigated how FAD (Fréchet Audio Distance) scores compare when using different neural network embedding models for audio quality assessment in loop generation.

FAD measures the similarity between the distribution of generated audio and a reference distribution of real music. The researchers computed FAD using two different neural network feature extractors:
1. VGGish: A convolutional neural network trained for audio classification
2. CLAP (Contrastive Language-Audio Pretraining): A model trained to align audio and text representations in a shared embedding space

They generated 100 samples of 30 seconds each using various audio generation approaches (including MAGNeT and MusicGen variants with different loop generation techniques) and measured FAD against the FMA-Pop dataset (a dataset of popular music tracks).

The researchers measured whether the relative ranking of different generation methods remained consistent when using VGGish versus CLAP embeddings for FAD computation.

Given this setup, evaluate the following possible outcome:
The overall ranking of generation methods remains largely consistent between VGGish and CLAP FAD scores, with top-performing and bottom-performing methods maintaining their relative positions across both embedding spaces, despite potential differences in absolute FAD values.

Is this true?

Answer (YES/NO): YES